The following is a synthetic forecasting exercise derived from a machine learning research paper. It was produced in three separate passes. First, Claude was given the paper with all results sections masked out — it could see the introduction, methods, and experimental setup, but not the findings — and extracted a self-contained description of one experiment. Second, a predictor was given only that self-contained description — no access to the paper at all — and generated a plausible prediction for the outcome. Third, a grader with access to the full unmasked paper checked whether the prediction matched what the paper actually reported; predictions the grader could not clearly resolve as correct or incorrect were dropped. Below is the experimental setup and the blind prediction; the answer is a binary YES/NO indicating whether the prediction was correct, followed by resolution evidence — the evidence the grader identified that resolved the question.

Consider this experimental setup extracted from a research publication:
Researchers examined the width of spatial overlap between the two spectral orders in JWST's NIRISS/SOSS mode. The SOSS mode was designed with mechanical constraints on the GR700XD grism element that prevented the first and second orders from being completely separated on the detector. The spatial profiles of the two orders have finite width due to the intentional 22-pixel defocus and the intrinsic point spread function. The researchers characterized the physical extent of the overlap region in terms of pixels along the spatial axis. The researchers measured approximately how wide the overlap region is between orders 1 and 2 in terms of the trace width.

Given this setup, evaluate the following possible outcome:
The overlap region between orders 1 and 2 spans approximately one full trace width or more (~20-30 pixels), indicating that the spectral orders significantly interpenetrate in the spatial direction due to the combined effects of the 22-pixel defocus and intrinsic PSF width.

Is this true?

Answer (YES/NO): NO